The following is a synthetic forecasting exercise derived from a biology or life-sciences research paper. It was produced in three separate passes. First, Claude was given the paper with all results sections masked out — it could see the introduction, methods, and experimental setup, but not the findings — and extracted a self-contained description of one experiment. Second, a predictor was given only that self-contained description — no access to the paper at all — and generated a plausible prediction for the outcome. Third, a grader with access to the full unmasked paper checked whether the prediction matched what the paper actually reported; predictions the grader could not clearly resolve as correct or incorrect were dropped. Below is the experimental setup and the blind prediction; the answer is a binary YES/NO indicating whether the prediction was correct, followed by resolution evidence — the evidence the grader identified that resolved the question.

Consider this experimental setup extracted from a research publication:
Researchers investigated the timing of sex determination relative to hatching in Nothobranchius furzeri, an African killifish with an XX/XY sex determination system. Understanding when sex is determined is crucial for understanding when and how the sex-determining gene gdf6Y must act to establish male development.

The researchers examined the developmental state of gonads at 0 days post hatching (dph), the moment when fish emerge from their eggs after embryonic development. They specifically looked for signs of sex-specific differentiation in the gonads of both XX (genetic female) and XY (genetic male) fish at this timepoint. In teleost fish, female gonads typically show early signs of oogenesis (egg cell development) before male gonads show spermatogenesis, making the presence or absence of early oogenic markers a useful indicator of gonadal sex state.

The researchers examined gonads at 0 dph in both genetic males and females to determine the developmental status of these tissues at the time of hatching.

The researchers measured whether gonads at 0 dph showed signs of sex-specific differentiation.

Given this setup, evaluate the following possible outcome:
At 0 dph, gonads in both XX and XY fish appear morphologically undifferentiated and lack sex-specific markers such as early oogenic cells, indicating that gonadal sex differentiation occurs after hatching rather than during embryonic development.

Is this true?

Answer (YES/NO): NO